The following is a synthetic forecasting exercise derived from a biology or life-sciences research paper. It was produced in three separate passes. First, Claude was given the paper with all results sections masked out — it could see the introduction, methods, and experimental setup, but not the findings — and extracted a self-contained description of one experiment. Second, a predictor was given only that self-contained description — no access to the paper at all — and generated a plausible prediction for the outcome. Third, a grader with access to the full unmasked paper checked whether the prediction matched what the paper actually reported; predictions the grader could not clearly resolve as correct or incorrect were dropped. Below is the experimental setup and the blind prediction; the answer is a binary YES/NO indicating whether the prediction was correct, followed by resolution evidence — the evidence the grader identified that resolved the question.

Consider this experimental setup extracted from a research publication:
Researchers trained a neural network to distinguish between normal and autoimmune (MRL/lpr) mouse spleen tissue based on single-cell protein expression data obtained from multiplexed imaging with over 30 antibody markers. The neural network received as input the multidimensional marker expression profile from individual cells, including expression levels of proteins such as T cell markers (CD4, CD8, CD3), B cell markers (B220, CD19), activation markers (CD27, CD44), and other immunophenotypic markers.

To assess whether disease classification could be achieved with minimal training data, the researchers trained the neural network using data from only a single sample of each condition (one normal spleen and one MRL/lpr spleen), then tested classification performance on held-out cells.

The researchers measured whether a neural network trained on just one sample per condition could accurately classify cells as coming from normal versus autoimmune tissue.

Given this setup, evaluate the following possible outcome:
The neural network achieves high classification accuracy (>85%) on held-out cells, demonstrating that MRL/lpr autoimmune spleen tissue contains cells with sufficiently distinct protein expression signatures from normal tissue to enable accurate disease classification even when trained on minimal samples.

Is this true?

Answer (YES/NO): YES